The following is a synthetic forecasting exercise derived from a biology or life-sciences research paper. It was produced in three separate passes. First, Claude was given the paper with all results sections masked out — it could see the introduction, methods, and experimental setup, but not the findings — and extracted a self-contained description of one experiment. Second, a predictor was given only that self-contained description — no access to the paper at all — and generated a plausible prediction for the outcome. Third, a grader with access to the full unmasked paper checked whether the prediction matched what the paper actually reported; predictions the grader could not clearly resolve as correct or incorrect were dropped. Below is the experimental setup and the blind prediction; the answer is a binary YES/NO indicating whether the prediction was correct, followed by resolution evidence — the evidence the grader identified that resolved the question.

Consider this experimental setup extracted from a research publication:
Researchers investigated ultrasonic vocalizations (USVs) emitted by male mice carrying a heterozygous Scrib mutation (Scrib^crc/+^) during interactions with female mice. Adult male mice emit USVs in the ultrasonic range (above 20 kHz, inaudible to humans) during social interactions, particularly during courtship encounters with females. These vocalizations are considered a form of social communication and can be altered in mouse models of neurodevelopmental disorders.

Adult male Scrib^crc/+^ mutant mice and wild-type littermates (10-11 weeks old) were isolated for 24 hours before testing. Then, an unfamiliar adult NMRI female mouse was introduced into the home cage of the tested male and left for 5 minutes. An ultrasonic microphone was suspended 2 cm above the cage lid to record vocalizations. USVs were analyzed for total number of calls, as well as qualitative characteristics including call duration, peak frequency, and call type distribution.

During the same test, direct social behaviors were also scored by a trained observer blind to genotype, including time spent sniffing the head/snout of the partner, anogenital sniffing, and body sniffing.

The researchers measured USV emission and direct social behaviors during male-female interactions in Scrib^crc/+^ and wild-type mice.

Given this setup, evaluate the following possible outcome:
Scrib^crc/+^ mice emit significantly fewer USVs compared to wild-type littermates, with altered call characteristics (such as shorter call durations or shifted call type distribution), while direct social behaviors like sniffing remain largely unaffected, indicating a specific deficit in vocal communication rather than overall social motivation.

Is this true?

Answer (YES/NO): NO